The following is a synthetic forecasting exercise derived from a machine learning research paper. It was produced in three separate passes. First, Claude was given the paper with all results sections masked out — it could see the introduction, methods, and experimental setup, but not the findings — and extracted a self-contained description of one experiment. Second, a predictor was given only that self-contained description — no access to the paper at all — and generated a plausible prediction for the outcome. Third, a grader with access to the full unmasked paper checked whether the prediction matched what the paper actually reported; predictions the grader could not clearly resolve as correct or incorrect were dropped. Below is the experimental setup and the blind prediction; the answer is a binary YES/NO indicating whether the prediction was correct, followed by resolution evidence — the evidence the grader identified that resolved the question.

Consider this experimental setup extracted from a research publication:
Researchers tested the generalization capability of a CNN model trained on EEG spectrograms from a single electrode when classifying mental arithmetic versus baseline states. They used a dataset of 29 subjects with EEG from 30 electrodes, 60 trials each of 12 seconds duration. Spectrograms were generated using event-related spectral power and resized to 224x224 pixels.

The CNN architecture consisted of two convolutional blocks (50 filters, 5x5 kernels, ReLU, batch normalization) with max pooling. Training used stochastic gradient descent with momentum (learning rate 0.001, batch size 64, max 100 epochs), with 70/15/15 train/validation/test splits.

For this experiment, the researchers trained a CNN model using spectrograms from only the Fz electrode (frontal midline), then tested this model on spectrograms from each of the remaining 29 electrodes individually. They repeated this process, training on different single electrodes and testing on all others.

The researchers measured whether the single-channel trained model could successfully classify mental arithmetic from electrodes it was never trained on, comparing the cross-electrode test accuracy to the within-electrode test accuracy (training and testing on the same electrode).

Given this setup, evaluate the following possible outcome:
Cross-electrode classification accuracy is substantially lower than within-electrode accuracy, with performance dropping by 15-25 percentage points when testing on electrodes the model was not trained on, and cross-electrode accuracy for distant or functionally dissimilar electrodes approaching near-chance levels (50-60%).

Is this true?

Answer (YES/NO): NO